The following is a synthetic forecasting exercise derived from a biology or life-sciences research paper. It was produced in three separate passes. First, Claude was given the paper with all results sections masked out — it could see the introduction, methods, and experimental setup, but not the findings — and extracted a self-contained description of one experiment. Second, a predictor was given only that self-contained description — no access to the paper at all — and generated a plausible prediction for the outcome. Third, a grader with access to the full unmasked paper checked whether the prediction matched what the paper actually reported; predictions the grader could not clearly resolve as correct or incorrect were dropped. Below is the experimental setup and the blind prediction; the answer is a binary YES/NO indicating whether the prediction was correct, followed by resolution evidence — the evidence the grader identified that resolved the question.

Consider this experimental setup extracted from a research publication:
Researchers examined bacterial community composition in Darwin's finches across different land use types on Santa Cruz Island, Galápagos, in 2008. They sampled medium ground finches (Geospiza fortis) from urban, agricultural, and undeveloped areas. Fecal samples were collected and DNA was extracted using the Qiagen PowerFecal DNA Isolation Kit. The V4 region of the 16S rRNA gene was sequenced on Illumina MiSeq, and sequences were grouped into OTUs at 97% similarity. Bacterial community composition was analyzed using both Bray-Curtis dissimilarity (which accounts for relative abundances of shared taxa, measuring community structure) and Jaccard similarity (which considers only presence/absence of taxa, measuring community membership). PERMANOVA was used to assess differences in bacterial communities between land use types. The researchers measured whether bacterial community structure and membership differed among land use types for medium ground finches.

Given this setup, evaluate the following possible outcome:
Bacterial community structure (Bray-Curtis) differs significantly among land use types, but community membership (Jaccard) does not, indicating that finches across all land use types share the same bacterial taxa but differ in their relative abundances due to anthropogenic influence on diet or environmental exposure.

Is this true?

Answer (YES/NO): NO